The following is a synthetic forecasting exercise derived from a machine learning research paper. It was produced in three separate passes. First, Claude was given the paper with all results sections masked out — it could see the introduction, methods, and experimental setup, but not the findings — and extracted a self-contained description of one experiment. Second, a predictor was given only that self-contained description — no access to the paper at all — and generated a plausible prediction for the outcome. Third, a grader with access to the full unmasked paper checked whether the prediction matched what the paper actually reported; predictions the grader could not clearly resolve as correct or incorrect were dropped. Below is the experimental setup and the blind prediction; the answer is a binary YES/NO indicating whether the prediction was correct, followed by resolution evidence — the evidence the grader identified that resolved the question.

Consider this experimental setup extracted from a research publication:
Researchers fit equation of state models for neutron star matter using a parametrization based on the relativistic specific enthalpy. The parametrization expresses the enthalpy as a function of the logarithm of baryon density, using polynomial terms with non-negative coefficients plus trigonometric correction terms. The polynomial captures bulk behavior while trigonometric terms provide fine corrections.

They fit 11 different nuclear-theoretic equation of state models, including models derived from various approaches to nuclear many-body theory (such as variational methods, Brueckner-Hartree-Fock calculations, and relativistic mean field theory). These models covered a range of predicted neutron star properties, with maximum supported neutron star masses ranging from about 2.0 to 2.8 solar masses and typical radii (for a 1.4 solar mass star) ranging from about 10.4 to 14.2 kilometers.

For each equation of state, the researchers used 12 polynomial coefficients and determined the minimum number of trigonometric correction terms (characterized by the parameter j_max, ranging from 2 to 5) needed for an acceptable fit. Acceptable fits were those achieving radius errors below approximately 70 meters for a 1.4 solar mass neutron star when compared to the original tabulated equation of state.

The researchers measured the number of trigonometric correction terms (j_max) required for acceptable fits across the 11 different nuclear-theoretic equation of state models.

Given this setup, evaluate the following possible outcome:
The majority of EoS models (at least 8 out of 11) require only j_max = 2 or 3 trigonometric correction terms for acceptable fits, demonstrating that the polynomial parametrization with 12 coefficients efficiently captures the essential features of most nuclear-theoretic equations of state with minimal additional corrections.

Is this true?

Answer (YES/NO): NO